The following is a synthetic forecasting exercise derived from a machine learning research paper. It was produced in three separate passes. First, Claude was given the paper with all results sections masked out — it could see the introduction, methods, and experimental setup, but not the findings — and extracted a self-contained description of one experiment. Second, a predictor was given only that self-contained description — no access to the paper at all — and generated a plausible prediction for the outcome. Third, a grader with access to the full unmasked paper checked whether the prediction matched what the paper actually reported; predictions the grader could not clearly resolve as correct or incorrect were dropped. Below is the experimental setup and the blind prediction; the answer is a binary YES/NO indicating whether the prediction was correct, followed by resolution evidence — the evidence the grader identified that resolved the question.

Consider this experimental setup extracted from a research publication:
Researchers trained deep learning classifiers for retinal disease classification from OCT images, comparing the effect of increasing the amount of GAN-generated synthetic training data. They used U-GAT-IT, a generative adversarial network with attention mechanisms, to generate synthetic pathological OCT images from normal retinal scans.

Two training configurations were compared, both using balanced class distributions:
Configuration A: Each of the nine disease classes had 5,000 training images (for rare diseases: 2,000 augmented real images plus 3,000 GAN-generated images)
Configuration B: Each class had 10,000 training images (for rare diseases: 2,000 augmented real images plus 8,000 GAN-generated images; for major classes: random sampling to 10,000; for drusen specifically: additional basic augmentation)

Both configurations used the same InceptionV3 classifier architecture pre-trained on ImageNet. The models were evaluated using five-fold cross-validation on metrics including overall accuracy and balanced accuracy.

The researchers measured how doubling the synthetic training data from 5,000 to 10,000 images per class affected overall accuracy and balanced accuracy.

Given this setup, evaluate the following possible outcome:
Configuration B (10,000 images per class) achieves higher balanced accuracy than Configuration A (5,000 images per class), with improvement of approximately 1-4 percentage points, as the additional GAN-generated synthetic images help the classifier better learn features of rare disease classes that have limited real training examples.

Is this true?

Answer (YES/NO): NO